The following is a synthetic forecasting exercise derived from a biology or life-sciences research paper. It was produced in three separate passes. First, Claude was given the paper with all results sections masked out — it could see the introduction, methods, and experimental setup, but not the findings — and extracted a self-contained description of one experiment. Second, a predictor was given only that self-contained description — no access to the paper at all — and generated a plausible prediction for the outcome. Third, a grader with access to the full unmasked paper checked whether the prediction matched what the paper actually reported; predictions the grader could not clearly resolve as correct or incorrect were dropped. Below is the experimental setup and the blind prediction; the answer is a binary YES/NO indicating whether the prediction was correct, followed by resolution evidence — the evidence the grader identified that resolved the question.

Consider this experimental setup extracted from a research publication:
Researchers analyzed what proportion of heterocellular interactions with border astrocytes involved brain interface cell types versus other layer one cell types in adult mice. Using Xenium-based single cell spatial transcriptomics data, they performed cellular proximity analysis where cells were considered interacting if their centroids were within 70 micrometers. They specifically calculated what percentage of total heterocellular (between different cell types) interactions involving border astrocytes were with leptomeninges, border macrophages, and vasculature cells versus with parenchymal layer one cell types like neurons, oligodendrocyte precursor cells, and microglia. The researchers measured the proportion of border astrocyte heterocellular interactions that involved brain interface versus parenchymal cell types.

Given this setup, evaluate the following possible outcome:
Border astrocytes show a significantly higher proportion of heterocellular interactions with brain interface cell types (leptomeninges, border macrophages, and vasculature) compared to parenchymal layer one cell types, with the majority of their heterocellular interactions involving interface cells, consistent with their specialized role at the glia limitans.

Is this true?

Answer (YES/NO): YES